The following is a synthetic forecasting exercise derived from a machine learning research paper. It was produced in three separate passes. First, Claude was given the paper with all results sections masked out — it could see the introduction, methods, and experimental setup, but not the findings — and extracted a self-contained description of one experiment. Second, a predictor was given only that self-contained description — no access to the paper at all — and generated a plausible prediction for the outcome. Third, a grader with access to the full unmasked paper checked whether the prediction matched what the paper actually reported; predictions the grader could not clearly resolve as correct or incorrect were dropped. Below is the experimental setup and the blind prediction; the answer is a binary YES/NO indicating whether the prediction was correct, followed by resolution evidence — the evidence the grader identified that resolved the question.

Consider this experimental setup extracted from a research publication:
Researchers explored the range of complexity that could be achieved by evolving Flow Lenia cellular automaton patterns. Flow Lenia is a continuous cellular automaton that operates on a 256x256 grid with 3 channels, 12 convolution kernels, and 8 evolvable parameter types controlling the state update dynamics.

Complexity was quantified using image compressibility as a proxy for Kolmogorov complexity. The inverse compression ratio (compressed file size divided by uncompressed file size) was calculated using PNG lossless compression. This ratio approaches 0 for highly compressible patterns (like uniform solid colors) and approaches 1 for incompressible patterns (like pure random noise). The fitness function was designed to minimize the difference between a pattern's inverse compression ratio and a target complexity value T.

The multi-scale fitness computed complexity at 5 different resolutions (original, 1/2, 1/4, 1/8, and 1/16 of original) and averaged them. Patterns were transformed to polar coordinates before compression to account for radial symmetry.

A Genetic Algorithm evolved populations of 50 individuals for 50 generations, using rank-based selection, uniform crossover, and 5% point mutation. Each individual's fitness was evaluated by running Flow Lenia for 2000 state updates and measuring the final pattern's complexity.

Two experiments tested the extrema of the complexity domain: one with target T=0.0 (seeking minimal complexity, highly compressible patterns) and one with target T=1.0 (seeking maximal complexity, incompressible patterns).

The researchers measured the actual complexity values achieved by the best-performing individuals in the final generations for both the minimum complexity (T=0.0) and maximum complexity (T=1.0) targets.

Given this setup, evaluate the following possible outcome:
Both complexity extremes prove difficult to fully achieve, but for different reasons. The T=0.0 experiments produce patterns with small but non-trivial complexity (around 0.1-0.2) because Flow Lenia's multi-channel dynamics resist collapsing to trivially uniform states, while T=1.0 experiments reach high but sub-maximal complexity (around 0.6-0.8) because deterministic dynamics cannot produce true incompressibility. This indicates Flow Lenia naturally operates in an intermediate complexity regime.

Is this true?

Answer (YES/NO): NO